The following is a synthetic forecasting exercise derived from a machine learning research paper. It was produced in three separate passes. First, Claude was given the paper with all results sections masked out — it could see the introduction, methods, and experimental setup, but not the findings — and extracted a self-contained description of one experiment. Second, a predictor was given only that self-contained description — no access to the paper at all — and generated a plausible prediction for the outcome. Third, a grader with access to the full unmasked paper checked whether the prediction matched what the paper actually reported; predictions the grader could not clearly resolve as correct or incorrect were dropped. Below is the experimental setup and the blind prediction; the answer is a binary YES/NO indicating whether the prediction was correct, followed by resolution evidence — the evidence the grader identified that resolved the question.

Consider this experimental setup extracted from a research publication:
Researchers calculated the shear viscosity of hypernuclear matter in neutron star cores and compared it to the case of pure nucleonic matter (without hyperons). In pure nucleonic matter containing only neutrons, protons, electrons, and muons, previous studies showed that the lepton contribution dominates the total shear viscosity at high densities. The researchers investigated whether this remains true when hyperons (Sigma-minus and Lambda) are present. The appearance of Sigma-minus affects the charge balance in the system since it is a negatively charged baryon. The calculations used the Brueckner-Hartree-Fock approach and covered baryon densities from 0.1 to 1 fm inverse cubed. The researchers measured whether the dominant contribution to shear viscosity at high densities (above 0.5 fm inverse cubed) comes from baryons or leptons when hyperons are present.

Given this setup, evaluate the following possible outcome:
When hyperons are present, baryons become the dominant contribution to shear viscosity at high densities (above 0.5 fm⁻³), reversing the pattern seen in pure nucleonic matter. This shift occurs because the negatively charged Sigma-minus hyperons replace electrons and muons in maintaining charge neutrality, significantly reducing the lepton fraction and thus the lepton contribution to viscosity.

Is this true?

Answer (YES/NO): YES